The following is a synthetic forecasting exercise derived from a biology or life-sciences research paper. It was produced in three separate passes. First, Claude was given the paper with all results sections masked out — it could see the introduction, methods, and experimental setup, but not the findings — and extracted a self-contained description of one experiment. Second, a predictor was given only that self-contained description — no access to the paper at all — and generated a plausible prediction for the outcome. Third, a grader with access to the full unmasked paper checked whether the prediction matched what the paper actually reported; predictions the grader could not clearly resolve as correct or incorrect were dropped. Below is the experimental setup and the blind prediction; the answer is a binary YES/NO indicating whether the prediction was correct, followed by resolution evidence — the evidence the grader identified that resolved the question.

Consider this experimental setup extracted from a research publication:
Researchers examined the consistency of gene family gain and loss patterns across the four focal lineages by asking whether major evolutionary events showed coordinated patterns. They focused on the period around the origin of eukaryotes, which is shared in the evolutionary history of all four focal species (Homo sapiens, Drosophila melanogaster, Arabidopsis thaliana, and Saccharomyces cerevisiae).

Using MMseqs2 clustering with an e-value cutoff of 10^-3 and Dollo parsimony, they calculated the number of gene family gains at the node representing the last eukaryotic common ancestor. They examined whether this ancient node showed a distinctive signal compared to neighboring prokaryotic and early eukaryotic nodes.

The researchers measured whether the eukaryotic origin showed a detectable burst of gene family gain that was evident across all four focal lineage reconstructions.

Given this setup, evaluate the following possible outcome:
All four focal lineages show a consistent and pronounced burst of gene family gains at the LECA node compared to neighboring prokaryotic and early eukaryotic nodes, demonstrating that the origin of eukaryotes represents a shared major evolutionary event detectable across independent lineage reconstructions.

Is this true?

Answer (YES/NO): YES